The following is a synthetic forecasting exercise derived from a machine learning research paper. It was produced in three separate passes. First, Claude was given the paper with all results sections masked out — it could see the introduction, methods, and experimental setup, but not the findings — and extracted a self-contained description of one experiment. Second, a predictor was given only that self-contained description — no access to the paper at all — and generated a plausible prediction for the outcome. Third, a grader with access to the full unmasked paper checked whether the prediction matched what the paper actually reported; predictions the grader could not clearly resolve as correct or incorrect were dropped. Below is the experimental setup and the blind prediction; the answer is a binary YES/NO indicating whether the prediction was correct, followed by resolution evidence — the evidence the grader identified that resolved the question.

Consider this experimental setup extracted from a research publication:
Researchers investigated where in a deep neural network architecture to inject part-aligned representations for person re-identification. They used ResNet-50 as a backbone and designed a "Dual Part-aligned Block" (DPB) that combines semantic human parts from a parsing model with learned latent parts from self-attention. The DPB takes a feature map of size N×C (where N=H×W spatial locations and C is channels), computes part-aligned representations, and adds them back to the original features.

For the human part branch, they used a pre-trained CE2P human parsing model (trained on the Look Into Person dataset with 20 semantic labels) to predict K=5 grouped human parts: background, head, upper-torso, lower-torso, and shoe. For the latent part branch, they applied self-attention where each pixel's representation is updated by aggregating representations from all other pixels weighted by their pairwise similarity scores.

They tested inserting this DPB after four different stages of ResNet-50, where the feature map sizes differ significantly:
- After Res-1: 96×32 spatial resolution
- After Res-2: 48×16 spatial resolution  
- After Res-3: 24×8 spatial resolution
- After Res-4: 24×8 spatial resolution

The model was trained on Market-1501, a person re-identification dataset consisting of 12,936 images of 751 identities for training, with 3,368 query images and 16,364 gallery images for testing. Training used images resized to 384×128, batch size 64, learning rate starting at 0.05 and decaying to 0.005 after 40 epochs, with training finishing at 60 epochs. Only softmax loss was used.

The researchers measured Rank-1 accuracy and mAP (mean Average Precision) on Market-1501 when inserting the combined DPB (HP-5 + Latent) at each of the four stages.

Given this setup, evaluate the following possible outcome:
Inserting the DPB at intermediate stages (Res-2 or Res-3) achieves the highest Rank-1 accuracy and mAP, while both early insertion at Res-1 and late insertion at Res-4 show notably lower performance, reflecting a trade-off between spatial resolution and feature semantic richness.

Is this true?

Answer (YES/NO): YES